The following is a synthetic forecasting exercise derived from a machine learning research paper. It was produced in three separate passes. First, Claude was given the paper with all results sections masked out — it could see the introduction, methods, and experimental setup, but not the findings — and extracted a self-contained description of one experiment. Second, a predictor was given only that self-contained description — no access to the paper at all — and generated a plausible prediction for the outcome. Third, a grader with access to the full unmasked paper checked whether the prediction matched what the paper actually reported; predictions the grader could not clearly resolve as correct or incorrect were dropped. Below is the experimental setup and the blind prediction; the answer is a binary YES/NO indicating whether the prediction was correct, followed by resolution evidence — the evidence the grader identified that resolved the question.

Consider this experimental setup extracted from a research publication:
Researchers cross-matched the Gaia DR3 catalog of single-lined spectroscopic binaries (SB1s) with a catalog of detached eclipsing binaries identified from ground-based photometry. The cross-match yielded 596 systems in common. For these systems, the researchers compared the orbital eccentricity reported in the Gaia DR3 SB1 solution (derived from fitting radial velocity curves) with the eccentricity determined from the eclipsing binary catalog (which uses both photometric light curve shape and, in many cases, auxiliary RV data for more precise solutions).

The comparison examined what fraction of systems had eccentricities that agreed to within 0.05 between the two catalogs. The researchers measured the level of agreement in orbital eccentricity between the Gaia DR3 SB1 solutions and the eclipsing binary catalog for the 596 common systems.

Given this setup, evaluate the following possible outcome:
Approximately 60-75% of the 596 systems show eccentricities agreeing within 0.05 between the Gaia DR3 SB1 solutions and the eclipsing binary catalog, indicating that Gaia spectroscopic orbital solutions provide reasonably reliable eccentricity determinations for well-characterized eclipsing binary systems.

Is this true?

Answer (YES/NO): NO